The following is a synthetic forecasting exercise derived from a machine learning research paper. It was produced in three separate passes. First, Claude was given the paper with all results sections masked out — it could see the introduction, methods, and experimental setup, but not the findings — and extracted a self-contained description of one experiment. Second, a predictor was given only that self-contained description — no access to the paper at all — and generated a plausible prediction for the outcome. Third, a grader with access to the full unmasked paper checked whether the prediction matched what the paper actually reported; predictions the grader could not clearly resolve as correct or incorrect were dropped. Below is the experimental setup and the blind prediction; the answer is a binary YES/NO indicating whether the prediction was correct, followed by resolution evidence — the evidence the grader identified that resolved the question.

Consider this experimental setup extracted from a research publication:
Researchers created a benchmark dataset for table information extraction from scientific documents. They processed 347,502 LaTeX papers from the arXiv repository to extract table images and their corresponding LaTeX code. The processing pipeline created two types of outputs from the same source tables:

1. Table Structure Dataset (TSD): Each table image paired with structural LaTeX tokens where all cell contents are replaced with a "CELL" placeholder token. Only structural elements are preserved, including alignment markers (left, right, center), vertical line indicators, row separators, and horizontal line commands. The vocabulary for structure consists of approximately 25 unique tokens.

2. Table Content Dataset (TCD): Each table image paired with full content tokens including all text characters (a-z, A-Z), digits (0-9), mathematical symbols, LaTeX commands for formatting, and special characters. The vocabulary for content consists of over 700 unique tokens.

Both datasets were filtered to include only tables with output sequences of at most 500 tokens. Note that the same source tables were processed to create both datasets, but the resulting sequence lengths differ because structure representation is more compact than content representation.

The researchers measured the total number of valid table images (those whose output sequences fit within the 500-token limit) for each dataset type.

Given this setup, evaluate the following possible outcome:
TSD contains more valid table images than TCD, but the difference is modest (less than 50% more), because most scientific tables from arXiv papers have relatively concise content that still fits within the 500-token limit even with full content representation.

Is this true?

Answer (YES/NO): NO